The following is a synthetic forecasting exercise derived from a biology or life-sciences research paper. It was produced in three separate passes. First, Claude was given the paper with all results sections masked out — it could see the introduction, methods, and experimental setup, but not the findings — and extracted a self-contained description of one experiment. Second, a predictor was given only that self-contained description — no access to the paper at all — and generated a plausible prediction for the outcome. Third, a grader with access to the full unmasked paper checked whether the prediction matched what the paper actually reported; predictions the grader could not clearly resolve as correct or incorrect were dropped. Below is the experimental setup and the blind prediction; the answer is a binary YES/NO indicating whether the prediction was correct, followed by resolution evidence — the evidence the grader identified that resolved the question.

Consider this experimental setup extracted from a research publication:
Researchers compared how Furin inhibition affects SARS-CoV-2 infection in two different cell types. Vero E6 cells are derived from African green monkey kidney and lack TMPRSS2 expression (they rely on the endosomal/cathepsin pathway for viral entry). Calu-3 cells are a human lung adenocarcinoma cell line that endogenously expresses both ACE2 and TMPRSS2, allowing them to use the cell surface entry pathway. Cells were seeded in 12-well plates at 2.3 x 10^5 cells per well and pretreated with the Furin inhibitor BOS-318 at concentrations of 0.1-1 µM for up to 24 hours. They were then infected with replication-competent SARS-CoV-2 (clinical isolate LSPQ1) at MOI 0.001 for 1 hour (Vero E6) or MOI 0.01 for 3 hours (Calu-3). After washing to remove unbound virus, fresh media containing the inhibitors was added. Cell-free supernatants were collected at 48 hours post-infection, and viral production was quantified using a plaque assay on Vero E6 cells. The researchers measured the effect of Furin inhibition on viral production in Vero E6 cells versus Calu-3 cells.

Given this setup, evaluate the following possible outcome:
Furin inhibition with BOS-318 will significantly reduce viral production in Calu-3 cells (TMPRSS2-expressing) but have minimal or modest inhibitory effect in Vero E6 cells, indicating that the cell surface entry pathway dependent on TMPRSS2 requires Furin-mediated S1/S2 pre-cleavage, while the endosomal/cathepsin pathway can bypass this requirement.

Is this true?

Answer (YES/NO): YES